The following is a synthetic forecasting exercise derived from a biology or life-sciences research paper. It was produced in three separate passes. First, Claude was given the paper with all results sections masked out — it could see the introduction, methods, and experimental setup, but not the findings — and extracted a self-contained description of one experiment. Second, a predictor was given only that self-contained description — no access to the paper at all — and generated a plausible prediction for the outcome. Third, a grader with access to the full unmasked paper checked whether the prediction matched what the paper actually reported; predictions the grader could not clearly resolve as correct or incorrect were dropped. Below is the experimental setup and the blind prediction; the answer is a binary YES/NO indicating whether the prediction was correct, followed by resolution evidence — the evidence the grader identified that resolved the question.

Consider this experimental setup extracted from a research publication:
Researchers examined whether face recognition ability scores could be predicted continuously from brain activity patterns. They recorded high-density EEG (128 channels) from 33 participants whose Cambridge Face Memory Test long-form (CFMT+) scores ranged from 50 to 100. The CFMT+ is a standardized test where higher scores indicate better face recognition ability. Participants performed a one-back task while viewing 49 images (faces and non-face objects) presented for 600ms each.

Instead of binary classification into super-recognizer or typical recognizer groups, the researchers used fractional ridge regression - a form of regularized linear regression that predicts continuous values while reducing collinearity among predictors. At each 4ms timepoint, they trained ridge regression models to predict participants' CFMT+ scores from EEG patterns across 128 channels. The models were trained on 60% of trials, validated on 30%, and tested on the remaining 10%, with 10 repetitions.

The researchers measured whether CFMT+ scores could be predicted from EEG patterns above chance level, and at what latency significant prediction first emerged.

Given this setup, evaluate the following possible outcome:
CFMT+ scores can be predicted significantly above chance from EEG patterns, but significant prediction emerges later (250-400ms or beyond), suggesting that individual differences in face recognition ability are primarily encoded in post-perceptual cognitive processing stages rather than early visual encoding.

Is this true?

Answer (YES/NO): NO